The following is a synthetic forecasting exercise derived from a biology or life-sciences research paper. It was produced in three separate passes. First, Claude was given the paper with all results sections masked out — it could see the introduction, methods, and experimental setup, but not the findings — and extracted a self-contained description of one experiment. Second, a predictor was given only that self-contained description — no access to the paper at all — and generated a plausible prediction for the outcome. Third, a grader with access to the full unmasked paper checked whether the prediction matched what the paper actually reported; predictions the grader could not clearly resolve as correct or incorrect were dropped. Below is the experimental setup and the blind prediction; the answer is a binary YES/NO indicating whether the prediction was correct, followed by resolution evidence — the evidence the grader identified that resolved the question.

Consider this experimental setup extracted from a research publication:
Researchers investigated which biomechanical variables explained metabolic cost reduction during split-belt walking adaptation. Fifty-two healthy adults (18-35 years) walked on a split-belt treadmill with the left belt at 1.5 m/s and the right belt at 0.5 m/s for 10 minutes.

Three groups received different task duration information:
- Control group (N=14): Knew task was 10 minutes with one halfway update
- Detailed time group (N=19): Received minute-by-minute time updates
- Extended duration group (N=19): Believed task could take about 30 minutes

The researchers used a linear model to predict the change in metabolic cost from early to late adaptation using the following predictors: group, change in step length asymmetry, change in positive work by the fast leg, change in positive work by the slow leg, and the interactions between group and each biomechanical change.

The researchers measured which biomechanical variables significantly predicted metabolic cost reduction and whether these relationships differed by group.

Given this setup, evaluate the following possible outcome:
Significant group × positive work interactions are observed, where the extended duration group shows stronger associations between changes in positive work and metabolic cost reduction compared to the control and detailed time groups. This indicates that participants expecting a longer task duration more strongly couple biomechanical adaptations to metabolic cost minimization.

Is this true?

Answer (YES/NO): YES